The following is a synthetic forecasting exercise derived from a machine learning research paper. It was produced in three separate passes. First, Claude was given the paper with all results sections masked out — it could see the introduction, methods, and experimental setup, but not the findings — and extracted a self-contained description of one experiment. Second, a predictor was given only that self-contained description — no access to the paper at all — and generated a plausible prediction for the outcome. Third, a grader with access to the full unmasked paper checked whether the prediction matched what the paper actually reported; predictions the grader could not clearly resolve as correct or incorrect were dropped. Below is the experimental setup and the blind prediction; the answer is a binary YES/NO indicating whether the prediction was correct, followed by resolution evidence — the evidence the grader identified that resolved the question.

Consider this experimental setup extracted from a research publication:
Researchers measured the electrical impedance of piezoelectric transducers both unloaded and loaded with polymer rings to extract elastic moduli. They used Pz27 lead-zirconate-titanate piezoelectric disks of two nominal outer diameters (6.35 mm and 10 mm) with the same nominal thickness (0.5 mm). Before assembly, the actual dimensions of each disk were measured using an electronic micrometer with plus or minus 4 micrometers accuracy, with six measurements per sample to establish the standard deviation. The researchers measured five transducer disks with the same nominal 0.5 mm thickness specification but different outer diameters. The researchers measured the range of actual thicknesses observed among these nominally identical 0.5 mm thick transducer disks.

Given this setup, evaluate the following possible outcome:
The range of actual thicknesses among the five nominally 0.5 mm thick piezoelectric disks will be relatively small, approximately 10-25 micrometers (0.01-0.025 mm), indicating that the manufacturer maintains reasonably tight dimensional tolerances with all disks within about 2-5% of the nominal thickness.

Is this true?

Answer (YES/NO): YES